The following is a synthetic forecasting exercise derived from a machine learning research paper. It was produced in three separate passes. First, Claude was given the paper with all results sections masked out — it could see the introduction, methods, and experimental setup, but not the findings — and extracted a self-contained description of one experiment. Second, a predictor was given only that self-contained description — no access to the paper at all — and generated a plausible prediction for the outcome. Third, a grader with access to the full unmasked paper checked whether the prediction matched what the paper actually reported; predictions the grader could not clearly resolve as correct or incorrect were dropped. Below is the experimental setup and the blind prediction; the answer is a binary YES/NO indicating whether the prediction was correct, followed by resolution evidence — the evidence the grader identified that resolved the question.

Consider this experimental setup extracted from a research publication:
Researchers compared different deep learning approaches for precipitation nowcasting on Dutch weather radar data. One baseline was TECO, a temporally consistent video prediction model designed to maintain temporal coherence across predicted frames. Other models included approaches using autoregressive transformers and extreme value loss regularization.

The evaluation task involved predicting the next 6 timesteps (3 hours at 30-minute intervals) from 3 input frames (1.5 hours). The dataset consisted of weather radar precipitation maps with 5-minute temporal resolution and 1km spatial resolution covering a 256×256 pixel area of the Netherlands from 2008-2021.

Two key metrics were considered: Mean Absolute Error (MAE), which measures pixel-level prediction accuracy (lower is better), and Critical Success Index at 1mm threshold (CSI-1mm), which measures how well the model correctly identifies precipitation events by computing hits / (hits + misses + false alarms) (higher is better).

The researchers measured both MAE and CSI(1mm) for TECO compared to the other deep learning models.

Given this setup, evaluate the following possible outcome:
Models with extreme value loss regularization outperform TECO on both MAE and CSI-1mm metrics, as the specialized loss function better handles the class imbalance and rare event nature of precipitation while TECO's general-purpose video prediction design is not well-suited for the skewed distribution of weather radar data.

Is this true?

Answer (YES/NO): NO